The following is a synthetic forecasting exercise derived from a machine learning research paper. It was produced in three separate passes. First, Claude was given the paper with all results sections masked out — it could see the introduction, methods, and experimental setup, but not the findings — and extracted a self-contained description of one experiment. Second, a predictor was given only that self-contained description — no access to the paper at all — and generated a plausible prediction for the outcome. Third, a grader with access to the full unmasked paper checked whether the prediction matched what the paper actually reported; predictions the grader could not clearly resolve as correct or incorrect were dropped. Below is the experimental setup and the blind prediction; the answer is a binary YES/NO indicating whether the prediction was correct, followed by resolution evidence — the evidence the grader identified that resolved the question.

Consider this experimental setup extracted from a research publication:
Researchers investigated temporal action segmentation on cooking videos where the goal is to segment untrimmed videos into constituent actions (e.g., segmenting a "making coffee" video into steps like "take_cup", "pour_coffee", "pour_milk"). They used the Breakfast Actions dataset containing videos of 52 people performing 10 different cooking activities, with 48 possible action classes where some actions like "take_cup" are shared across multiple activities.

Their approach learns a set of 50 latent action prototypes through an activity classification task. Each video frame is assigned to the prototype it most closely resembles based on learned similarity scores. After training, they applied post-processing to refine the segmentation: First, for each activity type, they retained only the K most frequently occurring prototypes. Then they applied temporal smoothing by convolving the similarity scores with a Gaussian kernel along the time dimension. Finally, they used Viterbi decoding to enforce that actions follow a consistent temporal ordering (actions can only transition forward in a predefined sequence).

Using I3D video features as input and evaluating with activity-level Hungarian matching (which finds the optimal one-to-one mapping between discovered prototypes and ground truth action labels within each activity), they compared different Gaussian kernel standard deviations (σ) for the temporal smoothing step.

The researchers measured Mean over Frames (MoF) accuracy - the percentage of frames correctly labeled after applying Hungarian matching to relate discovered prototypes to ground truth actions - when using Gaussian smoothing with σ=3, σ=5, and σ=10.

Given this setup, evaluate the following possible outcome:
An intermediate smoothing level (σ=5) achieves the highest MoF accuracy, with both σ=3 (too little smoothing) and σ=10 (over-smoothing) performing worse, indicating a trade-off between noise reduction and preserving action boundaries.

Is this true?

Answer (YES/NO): YES